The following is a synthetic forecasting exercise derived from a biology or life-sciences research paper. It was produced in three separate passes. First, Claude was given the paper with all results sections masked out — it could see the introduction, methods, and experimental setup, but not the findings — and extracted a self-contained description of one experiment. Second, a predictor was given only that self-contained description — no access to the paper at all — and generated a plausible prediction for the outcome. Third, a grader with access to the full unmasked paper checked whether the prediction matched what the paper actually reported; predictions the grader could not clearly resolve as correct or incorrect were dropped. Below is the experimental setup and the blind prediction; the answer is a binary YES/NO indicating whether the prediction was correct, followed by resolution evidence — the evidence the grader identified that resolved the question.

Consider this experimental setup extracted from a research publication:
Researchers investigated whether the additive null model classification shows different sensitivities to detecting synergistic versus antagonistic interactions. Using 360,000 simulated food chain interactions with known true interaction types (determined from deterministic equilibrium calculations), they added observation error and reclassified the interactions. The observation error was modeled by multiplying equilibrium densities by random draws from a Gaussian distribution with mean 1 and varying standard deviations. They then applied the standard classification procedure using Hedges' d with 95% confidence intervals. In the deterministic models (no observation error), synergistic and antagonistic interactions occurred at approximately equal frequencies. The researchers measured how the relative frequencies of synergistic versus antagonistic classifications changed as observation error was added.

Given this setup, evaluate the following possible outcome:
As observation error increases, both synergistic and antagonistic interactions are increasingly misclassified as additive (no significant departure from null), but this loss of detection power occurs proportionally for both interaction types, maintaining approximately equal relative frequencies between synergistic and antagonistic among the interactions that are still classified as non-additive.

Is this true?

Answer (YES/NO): NO